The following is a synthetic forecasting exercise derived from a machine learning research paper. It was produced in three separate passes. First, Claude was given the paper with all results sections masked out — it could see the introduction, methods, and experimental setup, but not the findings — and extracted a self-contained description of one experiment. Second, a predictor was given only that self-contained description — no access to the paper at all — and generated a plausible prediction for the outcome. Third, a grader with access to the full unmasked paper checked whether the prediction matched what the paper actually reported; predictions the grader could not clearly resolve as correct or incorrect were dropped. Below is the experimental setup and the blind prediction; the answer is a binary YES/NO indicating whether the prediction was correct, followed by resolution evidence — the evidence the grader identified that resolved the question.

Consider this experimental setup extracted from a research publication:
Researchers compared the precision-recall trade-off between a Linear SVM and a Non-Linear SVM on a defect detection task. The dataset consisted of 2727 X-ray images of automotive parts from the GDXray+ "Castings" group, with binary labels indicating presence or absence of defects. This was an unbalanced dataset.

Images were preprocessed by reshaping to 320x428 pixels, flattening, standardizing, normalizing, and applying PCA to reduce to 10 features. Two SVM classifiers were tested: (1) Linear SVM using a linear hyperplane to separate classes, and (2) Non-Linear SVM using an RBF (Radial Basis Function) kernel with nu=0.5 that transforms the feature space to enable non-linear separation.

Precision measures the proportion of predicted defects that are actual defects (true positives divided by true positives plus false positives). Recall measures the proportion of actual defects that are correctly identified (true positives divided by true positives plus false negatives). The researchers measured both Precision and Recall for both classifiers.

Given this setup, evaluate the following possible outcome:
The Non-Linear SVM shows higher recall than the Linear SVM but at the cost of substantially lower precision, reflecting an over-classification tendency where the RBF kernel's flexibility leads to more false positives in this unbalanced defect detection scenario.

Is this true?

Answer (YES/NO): NO